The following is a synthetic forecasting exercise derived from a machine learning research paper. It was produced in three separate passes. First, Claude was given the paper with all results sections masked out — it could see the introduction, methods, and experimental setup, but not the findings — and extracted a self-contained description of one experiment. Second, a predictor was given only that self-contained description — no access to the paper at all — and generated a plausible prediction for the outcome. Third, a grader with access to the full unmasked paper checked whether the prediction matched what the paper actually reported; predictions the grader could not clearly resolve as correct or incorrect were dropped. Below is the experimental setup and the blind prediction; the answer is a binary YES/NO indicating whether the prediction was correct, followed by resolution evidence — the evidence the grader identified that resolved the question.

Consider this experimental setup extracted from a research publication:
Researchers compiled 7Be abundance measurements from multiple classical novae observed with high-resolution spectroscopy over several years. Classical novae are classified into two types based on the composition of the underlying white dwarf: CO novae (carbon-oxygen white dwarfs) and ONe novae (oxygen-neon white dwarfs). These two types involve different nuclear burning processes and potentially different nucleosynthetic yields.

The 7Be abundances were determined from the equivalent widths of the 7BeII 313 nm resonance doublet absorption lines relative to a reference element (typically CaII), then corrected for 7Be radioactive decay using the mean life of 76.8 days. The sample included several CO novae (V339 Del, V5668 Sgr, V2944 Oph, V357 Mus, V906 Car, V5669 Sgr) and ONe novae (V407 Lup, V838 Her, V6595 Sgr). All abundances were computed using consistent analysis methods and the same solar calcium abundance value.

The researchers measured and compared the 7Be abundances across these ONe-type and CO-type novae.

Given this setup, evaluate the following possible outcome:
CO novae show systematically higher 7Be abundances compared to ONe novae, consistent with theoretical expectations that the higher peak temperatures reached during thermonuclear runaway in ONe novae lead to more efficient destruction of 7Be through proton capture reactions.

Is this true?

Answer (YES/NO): NO